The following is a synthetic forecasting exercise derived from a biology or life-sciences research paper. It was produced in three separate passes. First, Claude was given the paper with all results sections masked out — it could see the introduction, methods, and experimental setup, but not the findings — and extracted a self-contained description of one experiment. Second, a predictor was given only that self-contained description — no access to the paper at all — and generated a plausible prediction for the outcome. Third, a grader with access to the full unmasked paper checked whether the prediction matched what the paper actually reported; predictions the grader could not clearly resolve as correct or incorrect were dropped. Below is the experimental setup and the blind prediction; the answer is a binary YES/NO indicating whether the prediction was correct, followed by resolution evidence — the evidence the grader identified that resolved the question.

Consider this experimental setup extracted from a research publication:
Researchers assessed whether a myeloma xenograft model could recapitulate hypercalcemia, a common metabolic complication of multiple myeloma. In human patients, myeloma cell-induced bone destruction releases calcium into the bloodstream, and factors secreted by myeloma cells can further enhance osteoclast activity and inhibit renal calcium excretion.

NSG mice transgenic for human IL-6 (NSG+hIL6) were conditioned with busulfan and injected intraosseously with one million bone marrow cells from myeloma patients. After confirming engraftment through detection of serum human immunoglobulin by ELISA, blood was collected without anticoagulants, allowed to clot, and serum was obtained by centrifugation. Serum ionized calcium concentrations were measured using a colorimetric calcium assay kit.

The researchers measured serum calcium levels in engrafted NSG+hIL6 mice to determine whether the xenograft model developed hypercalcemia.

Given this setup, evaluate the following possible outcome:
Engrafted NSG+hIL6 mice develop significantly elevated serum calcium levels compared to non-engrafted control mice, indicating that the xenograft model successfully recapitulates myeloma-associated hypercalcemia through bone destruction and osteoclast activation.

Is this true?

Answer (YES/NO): NO